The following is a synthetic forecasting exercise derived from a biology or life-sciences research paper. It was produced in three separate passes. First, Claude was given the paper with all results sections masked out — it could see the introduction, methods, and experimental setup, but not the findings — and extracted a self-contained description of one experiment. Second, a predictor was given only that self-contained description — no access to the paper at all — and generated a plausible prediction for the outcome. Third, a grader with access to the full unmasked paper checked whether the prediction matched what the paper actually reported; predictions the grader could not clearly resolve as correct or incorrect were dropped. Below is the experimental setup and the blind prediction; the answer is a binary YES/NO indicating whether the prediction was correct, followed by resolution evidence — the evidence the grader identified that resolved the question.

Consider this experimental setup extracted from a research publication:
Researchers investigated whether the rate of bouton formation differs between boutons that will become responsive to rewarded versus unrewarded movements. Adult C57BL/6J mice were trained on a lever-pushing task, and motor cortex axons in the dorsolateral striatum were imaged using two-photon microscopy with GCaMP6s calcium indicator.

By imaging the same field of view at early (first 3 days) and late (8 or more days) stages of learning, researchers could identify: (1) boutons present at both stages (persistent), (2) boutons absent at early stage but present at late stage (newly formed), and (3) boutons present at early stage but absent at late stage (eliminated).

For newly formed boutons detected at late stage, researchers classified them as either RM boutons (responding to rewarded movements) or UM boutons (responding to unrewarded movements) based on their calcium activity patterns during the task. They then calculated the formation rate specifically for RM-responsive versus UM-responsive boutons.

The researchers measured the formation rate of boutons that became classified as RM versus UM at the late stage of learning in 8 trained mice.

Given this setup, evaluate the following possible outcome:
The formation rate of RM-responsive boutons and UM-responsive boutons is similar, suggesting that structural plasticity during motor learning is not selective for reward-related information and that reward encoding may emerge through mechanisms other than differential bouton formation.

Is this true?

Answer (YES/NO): NO